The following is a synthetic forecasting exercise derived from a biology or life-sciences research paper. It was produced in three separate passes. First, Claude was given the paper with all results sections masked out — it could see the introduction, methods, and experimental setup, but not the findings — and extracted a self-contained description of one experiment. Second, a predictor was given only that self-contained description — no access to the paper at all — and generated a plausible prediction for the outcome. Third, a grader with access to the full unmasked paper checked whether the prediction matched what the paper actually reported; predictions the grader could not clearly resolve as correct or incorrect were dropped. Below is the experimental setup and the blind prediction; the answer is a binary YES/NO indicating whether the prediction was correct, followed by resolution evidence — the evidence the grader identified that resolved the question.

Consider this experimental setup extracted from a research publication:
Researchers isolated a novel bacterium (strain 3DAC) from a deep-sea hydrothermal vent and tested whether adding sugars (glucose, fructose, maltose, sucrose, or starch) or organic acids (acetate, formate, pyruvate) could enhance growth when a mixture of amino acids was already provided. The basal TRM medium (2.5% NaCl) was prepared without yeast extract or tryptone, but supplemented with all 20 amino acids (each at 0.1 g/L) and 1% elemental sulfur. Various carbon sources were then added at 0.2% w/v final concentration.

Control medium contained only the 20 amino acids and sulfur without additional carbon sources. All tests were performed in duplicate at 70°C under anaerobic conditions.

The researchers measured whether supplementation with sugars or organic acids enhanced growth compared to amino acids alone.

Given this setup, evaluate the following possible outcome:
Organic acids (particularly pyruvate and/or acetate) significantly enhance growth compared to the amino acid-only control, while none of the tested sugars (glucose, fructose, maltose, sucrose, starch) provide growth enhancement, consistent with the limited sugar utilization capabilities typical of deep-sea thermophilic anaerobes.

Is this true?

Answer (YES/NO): NO